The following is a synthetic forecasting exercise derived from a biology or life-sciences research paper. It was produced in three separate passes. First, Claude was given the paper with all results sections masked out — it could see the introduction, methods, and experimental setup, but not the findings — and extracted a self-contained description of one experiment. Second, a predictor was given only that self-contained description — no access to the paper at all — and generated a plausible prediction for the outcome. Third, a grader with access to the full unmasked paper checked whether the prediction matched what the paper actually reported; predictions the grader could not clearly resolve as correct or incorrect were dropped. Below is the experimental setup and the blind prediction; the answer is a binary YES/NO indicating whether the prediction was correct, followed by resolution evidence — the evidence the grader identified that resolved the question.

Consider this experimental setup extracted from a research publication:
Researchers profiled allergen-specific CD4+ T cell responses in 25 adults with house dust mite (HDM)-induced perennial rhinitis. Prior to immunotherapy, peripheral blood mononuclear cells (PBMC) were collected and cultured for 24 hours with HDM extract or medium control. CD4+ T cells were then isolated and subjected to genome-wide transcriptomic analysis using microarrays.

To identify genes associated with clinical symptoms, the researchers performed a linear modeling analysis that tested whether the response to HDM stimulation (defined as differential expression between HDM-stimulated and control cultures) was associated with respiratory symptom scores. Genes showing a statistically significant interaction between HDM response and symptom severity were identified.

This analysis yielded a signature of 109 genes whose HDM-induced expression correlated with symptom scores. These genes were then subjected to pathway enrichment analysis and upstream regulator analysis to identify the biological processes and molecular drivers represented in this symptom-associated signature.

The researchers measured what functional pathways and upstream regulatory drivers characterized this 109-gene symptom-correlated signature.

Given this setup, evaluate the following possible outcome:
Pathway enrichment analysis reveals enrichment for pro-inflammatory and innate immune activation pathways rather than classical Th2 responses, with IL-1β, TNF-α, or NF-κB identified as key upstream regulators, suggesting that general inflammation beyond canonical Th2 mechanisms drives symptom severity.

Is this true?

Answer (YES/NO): NO